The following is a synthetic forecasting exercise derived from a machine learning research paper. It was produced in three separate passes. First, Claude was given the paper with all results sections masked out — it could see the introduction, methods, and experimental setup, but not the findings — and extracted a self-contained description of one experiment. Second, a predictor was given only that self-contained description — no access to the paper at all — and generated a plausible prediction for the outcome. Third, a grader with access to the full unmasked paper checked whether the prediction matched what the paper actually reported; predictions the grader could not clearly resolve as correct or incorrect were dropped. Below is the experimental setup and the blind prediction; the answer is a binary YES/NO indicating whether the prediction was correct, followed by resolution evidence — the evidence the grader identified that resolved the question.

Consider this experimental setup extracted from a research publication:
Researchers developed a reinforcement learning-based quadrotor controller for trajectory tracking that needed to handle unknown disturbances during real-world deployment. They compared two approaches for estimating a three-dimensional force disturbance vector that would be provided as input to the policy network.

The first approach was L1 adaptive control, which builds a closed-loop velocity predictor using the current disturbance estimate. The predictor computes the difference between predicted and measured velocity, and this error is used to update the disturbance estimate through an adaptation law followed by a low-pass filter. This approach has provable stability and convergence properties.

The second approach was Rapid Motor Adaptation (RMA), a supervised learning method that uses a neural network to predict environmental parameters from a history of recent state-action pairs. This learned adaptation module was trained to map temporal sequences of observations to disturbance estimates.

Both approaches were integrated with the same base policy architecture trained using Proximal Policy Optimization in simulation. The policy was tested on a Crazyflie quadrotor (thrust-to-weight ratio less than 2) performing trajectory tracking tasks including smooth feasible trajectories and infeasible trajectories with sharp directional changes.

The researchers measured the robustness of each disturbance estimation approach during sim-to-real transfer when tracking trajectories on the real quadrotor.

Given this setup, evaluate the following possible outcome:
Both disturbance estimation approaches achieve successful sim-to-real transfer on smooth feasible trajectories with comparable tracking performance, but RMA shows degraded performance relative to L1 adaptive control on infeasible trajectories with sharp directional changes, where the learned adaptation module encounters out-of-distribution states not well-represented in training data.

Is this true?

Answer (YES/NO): NO